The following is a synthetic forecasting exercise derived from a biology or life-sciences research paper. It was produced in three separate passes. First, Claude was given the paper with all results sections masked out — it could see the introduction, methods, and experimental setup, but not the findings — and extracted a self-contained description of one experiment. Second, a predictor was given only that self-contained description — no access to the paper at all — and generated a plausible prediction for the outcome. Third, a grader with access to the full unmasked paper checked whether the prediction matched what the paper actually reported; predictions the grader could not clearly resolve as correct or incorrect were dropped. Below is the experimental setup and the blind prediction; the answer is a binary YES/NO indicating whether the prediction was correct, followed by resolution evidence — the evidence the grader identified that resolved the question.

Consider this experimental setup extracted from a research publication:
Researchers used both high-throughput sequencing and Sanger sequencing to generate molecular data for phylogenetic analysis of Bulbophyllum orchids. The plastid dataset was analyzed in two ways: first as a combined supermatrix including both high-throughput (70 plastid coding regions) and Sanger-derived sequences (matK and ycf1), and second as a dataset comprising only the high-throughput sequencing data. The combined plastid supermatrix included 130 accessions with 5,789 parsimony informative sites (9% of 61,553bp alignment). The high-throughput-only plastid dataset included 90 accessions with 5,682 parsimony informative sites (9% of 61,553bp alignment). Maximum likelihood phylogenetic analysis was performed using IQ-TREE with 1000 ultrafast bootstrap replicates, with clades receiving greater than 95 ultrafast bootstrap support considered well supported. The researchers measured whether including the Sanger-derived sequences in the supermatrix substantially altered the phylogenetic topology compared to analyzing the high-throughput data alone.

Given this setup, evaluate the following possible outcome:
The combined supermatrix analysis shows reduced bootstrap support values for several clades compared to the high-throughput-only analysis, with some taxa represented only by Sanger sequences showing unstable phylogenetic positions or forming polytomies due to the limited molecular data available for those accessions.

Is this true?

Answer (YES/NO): NO